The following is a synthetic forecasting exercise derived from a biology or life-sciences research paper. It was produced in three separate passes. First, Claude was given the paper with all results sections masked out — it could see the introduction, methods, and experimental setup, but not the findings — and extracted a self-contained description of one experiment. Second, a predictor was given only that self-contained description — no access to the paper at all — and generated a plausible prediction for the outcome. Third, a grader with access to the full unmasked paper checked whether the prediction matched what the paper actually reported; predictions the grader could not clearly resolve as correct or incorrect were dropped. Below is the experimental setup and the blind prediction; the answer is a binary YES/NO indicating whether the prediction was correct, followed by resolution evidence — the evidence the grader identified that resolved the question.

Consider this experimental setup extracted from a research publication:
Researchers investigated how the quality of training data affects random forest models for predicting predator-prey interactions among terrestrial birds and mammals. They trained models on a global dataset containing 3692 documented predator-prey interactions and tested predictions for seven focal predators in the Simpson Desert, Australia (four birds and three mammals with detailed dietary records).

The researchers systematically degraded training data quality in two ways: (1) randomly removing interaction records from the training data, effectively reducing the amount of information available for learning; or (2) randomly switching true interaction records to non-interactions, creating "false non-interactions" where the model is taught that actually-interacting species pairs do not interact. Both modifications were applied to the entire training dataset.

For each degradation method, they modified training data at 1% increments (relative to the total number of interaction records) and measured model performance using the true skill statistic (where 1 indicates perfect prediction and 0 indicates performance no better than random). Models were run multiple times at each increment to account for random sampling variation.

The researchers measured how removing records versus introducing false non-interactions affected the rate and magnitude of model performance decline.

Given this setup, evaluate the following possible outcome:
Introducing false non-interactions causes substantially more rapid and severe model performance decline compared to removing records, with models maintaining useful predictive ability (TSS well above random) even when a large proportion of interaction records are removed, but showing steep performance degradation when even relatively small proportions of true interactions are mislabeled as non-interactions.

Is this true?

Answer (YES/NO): YES